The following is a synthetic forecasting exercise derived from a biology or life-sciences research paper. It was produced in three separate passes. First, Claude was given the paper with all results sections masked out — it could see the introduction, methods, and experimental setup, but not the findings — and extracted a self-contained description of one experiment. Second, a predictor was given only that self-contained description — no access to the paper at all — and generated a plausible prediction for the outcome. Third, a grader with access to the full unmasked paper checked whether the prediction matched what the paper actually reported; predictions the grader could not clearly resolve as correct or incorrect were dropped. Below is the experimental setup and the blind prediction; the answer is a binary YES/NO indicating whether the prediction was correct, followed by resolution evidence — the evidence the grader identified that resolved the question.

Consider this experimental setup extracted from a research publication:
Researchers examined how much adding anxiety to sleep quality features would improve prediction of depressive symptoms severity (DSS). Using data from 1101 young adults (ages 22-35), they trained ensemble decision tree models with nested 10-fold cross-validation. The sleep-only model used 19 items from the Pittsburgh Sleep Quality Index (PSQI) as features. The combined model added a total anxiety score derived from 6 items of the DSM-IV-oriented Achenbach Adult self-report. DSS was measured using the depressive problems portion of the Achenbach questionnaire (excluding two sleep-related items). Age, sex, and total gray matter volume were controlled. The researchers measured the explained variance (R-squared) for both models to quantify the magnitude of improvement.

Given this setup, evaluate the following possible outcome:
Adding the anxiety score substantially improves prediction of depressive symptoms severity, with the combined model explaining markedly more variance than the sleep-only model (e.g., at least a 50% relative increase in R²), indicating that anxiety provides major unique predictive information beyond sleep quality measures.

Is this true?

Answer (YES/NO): YES